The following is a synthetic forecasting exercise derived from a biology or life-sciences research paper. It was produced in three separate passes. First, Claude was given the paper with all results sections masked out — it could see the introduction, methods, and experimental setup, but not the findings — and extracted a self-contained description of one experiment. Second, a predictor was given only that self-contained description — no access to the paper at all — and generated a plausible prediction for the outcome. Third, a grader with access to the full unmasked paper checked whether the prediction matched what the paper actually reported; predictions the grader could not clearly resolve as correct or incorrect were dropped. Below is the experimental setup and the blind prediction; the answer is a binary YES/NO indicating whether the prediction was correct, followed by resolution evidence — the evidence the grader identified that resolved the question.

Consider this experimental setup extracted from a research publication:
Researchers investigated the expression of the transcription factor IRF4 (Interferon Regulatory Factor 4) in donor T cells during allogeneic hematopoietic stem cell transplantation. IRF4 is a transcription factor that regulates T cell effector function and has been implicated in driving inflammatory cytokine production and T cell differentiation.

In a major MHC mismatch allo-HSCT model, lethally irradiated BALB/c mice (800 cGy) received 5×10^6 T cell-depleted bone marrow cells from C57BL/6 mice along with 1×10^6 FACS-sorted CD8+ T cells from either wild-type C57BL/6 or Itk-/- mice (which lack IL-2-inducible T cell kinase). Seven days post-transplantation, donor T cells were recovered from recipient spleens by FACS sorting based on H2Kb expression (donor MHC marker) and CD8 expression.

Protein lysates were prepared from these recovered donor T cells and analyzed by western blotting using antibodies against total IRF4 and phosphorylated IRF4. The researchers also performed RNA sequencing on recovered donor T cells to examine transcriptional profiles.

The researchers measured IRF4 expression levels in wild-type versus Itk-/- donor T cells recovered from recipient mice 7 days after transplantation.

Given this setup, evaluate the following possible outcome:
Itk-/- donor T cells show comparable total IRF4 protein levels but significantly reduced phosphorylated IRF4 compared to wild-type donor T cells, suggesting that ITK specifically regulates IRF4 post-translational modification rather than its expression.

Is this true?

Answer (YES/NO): NO